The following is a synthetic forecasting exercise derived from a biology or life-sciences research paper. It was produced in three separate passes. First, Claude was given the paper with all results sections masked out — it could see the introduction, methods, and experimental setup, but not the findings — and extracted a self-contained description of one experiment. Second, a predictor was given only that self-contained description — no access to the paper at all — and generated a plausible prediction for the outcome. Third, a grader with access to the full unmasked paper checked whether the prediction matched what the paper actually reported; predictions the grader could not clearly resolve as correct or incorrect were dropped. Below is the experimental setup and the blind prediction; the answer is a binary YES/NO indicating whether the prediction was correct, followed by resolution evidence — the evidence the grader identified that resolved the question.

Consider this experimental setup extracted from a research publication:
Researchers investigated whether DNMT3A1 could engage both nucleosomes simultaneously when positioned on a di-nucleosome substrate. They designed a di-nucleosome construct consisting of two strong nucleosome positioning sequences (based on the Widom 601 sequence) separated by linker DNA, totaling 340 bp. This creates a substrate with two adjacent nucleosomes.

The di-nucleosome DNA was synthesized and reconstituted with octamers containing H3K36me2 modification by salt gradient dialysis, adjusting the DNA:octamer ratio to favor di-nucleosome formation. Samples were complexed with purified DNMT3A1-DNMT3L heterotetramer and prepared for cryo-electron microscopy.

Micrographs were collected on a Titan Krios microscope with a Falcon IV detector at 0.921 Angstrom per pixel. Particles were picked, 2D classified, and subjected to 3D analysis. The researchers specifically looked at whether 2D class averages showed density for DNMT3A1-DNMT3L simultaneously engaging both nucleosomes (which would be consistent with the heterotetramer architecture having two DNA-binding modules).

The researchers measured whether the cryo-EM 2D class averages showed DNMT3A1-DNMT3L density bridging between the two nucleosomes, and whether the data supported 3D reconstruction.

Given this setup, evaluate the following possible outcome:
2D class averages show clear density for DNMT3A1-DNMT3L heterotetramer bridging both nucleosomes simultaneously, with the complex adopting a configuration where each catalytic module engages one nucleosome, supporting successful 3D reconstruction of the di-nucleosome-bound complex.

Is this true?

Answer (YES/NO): NO